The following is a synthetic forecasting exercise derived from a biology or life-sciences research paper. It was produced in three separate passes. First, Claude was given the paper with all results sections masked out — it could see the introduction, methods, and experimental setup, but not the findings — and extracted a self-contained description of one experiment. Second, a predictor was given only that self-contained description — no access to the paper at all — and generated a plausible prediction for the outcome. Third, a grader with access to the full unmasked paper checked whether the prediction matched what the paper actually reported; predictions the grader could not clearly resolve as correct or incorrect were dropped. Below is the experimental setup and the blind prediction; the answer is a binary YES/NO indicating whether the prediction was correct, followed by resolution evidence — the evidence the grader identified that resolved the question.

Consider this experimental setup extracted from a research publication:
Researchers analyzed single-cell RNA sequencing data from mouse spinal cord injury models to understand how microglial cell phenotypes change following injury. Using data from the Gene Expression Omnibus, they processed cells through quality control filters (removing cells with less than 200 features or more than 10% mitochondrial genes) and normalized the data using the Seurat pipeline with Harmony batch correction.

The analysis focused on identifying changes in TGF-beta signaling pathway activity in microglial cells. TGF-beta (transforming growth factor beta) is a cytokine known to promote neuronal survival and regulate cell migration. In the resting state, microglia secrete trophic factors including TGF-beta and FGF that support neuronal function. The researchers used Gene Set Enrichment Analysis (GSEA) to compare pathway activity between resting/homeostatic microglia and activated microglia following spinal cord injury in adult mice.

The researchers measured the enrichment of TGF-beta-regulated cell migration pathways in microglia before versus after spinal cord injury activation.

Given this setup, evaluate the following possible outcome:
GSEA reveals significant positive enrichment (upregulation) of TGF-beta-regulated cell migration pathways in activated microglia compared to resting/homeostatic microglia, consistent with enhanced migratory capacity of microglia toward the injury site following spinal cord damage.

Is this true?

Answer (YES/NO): NO